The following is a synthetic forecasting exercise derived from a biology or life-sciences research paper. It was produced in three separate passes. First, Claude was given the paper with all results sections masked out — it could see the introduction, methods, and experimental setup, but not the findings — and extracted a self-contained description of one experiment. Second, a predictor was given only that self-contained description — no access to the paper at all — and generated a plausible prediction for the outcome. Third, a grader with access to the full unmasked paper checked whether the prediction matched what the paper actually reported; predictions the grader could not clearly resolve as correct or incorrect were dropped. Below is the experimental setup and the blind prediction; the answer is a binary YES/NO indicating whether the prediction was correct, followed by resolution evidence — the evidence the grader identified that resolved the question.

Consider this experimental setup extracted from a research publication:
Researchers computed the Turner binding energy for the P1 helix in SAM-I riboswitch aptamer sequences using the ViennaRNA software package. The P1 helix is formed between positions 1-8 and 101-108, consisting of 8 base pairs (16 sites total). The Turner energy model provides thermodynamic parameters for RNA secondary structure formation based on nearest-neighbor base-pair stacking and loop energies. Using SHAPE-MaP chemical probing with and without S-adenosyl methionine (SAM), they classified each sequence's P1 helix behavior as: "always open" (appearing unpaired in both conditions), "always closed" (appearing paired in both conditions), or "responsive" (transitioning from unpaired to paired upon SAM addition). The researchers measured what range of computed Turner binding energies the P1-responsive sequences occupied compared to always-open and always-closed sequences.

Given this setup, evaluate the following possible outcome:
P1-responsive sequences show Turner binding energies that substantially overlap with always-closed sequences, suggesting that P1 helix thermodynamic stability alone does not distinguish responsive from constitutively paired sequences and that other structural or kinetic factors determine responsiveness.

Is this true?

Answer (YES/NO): NO